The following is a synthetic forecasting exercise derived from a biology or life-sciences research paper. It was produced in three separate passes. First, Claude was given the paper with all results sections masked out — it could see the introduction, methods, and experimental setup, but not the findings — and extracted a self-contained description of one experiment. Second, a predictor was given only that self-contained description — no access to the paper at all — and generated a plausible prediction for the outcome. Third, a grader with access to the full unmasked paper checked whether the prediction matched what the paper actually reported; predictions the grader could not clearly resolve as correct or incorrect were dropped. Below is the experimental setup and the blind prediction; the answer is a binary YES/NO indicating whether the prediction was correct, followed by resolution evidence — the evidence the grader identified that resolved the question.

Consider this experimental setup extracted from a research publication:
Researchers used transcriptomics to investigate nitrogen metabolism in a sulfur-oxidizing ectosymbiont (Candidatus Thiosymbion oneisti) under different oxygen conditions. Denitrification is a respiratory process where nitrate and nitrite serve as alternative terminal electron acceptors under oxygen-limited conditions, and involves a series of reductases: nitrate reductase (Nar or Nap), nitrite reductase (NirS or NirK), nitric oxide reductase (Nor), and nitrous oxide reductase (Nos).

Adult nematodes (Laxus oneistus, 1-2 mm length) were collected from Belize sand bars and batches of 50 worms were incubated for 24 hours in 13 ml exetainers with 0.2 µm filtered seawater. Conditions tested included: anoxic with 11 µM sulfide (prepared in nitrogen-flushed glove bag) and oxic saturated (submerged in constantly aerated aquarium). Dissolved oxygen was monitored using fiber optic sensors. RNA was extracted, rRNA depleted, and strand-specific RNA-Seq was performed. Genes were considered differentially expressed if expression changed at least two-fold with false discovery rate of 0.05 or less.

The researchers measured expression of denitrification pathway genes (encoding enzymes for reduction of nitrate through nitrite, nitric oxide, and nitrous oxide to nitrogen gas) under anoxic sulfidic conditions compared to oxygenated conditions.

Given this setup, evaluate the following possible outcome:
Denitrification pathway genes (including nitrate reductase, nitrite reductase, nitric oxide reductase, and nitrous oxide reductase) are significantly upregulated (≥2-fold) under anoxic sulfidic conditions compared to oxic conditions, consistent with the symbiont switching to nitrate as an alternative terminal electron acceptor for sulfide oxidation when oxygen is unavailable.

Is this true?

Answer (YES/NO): YES